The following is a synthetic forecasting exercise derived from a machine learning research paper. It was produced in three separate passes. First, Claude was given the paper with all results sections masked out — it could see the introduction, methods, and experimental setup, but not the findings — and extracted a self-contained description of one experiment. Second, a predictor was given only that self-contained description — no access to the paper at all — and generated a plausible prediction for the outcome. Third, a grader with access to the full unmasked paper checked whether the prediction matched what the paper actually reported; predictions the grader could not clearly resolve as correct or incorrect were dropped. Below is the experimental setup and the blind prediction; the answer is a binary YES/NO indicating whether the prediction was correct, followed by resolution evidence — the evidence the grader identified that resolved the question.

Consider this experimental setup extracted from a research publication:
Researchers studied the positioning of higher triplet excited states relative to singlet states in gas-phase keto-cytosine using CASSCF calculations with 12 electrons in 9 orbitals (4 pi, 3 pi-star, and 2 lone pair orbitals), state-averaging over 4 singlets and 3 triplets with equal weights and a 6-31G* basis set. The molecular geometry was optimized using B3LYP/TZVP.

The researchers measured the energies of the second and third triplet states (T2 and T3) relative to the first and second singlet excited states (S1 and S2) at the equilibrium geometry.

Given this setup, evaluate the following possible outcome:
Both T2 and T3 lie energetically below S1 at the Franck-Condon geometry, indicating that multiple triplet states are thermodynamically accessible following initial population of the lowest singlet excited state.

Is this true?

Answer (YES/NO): YES